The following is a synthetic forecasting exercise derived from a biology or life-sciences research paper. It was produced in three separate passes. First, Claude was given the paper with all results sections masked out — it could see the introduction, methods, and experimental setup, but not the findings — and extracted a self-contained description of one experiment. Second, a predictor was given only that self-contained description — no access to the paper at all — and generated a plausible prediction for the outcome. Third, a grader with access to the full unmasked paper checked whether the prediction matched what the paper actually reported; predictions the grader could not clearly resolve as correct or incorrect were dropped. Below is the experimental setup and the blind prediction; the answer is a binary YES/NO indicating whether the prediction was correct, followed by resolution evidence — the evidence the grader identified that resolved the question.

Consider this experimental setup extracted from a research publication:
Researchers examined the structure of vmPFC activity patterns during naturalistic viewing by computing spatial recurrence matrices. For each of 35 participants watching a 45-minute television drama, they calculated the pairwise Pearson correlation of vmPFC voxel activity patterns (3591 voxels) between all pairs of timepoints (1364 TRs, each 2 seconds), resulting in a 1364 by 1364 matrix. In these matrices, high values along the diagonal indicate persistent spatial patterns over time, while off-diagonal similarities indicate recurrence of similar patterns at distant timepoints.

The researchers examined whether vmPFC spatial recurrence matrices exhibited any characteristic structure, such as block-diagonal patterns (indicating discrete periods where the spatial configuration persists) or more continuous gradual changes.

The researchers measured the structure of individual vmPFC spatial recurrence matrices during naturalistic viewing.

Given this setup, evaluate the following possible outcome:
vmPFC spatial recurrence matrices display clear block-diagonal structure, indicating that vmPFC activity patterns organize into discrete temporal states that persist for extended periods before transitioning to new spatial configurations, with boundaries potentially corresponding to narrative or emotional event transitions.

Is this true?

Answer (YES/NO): YES